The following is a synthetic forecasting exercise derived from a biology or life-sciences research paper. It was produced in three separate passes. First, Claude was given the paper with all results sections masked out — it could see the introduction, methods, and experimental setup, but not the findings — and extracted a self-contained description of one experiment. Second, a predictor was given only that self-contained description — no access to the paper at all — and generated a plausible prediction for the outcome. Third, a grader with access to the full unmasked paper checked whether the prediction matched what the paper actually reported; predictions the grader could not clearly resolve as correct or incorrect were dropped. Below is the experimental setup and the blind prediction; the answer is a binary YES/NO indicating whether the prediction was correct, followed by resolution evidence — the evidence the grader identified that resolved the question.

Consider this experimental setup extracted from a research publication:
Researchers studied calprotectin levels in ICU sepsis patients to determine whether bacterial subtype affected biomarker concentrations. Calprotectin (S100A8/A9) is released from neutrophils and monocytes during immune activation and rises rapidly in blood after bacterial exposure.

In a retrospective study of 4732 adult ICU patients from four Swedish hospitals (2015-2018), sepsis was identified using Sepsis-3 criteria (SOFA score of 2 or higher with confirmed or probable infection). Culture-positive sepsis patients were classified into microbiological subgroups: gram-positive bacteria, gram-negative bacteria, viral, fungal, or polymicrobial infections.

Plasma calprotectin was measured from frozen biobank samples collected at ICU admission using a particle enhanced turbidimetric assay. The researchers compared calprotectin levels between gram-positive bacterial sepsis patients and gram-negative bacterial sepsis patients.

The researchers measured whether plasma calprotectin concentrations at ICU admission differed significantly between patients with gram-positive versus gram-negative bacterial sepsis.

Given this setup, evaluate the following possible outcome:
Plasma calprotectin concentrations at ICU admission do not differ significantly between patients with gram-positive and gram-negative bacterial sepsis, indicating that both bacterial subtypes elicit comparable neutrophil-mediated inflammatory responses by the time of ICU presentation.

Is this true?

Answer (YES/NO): YES